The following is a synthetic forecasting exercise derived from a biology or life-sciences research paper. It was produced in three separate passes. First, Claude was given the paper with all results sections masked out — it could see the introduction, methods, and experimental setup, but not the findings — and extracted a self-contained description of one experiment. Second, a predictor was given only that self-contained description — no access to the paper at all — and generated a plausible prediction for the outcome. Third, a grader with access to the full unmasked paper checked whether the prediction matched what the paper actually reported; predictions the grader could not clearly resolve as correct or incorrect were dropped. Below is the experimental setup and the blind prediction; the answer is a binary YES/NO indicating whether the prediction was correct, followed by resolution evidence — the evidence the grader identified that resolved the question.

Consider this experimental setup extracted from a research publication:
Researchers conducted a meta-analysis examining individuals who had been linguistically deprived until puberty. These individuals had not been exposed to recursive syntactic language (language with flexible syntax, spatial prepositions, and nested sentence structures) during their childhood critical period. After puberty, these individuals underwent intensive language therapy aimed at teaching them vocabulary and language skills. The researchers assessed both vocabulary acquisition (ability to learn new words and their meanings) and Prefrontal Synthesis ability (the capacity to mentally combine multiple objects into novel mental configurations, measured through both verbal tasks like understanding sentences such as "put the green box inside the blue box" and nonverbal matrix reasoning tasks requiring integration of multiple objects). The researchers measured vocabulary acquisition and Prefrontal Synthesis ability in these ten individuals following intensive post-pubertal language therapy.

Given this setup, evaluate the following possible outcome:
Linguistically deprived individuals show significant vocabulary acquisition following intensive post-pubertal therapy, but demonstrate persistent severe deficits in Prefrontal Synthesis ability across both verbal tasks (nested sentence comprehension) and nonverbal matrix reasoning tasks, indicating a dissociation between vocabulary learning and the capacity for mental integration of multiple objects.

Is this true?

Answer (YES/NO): YES